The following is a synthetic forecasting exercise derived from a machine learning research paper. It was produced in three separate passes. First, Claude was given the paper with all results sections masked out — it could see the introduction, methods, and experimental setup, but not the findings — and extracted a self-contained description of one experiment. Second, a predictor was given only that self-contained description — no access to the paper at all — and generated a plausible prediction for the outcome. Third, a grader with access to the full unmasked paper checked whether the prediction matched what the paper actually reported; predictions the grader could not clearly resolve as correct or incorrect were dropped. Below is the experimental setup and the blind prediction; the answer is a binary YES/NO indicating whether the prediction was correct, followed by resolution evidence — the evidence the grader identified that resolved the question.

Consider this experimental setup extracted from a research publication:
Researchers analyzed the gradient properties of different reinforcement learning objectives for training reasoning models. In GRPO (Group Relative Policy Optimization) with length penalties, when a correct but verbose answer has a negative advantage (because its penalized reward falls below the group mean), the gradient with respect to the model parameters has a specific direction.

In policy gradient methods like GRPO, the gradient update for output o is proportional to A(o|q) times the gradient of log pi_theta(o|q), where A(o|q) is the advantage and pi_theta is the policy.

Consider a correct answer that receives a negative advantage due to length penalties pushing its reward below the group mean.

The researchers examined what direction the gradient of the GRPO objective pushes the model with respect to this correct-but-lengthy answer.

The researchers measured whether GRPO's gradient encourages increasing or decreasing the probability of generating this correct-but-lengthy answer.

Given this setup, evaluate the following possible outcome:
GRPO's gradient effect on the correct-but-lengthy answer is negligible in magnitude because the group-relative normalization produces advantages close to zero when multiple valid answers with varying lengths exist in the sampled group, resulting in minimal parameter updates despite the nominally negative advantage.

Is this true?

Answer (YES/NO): NO